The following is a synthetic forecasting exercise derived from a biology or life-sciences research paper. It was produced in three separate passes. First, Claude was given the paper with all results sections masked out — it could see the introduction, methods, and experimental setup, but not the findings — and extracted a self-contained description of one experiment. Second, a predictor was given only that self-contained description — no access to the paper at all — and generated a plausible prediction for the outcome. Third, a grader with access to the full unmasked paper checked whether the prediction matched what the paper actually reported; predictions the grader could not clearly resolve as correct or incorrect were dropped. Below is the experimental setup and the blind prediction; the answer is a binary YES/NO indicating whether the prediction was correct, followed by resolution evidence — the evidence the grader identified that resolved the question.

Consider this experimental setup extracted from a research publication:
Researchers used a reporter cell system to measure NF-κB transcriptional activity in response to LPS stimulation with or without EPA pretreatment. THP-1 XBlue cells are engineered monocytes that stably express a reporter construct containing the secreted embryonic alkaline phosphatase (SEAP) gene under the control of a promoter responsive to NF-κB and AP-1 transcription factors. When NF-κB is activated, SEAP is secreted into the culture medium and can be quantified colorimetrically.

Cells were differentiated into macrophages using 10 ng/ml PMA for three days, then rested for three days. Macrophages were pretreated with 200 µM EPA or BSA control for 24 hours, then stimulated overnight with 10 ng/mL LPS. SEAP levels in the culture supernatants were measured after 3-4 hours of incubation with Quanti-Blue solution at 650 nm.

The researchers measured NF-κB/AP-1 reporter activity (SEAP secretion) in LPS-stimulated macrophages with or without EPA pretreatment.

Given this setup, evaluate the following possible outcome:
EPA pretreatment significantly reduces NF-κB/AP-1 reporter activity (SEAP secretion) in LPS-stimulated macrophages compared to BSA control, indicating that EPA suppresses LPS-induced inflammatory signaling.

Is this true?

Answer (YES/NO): YES